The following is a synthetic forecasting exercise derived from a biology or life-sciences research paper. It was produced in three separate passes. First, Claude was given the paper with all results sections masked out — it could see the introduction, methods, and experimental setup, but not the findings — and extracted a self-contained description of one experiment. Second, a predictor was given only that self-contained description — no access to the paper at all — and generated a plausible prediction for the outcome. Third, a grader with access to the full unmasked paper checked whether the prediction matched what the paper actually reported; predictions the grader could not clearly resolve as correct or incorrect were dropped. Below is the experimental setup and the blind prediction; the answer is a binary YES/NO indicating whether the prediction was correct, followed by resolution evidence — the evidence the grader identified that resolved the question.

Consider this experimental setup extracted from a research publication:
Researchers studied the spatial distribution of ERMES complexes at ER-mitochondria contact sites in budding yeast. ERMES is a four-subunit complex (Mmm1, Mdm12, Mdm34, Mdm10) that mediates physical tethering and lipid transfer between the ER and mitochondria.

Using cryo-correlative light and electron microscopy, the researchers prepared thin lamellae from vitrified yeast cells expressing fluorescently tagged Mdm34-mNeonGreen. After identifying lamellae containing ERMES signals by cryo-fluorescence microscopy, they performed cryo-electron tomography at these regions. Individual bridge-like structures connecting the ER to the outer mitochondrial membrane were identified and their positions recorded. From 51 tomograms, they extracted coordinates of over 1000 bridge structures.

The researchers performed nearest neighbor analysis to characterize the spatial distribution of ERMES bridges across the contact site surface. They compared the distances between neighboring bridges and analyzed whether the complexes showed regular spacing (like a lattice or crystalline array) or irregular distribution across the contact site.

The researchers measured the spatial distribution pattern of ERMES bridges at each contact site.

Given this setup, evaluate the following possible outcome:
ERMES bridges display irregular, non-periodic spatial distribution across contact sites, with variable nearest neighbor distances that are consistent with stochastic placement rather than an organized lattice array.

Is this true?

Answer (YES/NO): YES